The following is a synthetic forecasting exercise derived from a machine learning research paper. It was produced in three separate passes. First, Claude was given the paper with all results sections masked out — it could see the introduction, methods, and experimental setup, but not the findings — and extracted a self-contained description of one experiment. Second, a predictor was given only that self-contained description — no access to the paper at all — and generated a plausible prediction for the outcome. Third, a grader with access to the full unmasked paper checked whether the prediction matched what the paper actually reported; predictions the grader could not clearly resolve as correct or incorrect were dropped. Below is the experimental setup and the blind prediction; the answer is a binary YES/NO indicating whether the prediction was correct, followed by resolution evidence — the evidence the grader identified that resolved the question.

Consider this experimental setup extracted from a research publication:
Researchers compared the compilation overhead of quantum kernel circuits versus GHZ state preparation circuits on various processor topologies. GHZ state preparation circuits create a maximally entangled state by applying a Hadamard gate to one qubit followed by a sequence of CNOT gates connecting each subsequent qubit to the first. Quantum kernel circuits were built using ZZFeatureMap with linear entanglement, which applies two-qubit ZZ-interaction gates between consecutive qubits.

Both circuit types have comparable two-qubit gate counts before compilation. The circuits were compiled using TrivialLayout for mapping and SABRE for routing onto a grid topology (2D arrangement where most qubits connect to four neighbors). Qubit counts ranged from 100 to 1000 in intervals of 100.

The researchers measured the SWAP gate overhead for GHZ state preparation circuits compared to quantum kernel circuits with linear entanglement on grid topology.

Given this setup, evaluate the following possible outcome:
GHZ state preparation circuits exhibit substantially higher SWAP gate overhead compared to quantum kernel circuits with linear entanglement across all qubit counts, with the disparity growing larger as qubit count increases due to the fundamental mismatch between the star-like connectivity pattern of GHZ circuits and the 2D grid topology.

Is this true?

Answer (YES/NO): NO